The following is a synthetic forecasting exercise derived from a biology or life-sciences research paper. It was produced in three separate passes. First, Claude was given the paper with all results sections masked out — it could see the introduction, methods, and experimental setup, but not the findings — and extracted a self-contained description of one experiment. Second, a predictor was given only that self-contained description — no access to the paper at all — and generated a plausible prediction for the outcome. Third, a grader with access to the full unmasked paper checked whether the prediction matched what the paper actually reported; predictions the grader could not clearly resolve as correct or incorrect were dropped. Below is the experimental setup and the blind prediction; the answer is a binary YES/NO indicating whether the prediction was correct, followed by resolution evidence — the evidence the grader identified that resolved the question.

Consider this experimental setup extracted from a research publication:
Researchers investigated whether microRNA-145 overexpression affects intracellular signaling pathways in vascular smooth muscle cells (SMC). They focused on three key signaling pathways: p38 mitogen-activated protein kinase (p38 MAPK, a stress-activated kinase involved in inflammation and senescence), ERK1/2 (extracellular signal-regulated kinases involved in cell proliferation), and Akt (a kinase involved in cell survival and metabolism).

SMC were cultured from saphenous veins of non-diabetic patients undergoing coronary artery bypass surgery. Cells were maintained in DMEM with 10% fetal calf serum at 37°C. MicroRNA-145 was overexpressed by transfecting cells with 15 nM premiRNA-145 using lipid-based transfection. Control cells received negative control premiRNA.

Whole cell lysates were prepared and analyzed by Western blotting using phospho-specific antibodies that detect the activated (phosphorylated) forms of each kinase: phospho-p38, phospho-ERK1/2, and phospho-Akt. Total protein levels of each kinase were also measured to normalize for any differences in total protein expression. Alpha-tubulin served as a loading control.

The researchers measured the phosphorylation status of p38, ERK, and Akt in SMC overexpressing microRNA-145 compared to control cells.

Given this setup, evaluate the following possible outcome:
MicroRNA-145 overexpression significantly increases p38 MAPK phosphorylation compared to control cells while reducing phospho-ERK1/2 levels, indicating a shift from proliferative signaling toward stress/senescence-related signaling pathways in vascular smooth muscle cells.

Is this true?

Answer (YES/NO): NO